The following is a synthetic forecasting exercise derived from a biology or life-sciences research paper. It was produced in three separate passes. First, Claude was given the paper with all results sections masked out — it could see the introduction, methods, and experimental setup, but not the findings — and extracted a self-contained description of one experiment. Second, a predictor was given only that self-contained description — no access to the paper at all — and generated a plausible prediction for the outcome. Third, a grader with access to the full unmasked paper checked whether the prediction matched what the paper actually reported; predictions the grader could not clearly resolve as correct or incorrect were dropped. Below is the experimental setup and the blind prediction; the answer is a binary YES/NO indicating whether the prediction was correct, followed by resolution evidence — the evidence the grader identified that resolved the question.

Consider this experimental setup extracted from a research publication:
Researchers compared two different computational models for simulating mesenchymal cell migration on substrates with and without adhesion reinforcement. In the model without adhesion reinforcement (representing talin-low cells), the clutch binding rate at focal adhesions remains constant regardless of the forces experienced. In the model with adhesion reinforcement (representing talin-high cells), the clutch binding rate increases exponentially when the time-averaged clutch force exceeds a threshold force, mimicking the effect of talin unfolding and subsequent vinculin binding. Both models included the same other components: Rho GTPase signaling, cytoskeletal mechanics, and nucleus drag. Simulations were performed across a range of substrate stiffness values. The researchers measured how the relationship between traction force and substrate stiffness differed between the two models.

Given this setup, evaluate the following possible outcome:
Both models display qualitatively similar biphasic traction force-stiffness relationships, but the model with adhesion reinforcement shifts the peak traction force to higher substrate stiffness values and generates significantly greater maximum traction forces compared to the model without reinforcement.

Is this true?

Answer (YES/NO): NO